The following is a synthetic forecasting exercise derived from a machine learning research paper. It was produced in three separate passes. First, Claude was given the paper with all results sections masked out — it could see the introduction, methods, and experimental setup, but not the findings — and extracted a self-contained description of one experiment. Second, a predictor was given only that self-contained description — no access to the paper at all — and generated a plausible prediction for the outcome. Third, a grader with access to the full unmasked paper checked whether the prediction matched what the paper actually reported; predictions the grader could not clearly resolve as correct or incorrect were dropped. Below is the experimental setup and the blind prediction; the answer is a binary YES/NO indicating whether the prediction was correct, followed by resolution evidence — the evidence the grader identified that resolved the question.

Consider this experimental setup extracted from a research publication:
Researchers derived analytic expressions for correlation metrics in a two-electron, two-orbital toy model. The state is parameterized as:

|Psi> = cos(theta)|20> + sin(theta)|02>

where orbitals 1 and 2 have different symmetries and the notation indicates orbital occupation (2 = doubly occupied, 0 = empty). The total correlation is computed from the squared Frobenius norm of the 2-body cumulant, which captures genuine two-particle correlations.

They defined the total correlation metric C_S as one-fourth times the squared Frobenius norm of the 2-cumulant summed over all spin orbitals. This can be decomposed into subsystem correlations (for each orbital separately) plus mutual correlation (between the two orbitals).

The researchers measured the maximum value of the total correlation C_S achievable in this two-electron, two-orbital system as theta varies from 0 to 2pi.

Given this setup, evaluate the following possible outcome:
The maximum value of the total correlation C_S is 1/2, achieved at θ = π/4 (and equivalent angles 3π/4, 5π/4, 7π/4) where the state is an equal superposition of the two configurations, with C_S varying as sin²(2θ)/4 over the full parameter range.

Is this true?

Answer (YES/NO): NO